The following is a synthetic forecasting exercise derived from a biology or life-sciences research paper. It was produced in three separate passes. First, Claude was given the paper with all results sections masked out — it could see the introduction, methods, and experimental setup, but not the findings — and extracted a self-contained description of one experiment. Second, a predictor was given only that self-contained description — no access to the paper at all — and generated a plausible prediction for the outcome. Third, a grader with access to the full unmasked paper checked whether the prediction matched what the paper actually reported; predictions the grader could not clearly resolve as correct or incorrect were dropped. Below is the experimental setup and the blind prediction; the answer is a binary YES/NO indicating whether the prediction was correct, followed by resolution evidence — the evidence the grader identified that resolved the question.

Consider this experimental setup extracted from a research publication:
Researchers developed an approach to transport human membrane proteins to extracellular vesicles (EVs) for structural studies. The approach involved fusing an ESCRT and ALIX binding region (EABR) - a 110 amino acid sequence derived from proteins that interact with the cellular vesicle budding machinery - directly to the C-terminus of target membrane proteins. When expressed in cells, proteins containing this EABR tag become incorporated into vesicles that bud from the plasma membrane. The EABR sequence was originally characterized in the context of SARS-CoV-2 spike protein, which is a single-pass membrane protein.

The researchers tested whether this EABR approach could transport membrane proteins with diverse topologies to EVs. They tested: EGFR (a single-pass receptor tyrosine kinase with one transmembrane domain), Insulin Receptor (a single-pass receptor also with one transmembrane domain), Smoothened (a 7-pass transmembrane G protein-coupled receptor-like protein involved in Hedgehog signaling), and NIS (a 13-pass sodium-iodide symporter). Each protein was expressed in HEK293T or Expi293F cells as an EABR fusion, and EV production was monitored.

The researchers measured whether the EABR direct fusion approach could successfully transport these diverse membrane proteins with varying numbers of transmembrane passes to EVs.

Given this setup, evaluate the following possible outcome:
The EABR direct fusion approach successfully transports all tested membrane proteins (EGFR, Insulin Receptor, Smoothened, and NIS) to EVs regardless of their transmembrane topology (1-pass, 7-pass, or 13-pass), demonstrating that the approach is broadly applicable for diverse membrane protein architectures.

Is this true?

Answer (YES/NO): YES